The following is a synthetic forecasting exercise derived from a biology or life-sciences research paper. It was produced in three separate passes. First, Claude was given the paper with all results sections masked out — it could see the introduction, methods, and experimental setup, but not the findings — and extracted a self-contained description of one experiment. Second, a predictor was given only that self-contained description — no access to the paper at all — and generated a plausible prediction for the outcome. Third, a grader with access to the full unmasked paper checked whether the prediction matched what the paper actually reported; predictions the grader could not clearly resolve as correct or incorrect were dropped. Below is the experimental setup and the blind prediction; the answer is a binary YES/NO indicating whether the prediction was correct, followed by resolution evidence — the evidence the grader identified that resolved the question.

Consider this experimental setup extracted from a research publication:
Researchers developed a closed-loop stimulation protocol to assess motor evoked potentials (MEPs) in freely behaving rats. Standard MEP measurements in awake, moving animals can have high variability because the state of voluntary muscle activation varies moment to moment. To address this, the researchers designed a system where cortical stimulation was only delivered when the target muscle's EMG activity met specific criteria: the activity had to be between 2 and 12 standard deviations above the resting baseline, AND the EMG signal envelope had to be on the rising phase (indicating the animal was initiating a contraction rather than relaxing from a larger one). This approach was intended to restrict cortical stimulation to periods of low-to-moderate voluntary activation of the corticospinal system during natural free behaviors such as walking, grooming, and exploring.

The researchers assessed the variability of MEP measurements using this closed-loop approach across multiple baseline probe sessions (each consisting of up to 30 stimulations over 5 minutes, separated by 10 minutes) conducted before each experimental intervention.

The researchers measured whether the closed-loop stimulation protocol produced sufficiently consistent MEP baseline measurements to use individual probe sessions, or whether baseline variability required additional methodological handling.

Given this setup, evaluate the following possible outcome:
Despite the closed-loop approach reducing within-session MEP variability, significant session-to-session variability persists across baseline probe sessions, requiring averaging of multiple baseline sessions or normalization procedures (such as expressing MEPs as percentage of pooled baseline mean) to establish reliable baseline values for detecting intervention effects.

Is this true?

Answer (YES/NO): YES